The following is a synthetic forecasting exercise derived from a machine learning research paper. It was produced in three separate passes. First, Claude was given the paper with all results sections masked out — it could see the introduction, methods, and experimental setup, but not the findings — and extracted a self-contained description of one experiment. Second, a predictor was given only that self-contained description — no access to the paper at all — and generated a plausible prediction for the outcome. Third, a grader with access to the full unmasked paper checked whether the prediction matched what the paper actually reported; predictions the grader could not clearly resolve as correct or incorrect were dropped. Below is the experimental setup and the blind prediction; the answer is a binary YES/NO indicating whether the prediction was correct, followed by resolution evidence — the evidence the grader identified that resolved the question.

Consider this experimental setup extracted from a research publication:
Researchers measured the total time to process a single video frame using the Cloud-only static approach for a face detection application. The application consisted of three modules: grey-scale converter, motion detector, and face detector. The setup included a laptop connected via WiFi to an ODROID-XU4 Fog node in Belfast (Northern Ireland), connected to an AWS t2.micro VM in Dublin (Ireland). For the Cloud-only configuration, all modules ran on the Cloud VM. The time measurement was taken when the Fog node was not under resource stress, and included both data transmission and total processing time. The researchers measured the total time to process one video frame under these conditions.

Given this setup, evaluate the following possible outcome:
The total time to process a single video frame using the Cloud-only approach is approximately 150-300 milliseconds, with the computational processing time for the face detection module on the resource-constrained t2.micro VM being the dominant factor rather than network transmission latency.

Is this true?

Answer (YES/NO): NO